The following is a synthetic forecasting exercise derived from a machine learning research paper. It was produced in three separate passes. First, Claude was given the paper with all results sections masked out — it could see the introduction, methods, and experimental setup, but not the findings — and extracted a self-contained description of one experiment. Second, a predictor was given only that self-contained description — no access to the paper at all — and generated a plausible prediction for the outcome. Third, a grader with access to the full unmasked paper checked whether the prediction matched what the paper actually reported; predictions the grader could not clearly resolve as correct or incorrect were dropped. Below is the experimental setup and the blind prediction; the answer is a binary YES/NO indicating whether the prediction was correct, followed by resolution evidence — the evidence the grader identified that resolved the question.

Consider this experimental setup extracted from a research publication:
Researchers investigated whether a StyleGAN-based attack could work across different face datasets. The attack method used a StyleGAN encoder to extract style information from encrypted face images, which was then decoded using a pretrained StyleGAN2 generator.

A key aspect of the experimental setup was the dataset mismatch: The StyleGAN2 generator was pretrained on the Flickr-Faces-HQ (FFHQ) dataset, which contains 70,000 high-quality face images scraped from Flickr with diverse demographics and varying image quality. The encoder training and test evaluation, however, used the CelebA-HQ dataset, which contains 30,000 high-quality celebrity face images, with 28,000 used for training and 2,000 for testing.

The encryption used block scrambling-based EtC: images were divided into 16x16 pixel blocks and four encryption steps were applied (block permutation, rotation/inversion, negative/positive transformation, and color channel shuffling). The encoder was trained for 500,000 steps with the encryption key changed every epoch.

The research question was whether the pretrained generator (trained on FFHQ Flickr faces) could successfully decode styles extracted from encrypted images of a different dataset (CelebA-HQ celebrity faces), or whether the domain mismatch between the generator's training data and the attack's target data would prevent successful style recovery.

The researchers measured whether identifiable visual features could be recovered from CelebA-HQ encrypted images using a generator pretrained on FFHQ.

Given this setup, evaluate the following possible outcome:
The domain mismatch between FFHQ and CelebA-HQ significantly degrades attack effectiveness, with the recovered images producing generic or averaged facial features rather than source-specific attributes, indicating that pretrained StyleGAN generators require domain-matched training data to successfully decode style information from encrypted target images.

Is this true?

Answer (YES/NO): NO